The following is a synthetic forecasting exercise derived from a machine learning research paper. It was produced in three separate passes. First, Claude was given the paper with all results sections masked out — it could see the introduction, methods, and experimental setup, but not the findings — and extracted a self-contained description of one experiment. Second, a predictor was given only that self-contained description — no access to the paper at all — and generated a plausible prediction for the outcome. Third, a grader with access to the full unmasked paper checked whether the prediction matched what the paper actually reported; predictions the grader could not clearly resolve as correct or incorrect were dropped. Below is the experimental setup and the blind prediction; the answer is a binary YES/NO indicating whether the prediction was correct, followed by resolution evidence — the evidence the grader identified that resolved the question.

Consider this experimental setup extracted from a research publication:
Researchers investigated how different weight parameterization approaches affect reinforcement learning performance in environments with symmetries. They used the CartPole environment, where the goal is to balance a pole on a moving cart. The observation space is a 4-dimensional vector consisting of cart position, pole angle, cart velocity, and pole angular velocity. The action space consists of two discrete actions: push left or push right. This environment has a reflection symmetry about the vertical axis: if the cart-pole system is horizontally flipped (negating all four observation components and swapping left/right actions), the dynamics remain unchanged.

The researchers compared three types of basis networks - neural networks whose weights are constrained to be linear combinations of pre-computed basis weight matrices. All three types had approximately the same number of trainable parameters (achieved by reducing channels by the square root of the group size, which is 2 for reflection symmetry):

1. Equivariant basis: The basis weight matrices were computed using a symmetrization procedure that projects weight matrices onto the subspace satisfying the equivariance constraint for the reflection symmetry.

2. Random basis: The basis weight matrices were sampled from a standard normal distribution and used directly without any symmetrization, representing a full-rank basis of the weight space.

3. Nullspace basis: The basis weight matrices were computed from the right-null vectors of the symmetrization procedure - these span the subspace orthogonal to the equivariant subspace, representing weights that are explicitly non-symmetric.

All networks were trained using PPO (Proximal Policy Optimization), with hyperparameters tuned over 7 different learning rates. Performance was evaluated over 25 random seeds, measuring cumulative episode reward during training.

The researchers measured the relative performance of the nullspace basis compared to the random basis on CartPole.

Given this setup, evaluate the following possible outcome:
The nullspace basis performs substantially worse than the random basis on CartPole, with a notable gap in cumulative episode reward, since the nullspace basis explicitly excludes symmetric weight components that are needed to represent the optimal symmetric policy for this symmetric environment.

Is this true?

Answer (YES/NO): NO